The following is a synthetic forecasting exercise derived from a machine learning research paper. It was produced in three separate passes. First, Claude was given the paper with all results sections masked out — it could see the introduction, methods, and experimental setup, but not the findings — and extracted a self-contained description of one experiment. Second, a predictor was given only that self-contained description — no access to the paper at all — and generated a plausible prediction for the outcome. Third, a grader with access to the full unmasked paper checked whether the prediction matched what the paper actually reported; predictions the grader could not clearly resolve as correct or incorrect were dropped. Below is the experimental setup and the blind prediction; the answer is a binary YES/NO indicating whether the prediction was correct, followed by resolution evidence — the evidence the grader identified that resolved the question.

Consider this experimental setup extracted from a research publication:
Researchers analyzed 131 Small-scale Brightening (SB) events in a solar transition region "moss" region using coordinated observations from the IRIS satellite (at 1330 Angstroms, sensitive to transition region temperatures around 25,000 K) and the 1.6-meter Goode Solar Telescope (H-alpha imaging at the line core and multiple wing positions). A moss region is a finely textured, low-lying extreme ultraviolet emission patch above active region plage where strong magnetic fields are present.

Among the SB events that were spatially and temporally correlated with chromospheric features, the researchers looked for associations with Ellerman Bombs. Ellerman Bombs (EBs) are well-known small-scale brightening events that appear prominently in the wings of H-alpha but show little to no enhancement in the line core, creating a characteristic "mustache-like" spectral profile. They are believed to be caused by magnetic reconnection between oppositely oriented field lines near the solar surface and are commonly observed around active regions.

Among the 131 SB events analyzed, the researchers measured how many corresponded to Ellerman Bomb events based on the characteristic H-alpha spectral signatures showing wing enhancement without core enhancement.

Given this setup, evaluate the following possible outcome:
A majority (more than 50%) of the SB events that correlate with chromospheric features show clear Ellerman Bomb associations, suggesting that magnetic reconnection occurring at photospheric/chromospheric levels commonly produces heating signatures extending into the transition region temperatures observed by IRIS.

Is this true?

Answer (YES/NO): NO